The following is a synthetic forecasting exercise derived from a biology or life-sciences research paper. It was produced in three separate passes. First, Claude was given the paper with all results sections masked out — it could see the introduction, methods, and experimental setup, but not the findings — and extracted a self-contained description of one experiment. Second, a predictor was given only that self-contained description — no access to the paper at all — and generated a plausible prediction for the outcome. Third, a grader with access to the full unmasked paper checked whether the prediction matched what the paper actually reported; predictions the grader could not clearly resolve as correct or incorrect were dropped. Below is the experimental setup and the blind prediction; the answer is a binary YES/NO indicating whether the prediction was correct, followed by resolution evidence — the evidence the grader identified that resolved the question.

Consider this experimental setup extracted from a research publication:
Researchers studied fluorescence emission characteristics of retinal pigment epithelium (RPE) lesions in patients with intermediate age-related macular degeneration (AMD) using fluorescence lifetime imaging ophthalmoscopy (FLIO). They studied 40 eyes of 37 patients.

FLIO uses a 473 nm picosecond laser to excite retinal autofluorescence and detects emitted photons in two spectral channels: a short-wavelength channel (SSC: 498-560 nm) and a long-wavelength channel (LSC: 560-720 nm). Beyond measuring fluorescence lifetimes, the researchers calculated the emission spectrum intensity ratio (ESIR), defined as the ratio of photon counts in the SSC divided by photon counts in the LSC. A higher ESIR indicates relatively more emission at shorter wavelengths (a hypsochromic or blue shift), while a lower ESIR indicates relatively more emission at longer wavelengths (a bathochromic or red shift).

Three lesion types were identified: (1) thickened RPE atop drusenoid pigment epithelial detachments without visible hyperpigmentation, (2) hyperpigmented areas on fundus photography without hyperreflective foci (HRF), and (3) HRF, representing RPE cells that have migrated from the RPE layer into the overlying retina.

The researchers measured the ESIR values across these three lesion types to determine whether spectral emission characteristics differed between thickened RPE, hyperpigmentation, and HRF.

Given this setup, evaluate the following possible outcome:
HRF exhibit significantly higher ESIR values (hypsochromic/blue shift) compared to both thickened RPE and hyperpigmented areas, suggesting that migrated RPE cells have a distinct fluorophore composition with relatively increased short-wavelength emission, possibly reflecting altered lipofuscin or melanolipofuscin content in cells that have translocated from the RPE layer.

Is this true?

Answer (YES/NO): YES